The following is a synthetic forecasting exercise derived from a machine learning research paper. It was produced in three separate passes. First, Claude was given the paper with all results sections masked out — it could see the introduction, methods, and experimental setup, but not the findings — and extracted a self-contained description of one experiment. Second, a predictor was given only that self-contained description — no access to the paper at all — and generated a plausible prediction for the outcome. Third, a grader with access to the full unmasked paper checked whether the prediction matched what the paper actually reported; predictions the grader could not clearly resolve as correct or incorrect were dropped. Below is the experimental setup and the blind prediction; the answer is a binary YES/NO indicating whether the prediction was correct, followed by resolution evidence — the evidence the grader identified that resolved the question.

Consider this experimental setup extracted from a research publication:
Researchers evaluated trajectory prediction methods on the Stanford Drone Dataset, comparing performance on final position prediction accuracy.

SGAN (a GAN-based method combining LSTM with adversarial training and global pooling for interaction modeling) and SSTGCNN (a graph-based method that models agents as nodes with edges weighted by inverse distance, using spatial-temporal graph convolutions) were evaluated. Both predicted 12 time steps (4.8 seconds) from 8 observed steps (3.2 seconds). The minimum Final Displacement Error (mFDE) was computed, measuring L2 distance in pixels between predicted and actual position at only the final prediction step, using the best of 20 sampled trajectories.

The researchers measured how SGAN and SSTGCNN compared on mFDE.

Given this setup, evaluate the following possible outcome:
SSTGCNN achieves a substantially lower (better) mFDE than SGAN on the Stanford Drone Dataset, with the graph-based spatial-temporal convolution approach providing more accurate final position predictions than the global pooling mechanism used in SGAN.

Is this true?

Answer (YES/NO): NO